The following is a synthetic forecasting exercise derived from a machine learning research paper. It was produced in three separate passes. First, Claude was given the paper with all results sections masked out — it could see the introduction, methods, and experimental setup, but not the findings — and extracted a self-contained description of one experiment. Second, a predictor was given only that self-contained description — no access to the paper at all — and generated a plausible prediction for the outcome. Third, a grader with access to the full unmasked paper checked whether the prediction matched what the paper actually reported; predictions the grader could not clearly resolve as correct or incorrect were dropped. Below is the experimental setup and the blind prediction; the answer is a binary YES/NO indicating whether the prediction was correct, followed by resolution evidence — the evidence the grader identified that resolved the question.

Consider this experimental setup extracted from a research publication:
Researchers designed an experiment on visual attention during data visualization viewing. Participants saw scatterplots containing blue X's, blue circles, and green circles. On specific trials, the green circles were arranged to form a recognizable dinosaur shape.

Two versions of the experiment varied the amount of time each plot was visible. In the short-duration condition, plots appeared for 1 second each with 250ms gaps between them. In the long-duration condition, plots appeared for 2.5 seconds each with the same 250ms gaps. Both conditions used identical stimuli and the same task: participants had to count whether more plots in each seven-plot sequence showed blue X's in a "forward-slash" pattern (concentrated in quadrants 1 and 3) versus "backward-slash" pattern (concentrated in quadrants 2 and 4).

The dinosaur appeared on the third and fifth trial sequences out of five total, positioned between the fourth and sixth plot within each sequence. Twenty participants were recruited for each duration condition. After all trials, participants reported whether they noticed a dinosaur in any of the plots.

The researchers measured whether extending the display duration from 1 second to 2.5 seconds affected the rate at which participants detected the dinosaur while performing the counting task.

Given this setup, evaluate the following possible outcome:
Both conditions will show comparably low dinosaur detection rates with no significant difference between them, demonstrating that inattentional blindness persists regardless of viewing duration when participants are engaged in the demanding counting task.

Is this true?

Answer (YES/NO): NO